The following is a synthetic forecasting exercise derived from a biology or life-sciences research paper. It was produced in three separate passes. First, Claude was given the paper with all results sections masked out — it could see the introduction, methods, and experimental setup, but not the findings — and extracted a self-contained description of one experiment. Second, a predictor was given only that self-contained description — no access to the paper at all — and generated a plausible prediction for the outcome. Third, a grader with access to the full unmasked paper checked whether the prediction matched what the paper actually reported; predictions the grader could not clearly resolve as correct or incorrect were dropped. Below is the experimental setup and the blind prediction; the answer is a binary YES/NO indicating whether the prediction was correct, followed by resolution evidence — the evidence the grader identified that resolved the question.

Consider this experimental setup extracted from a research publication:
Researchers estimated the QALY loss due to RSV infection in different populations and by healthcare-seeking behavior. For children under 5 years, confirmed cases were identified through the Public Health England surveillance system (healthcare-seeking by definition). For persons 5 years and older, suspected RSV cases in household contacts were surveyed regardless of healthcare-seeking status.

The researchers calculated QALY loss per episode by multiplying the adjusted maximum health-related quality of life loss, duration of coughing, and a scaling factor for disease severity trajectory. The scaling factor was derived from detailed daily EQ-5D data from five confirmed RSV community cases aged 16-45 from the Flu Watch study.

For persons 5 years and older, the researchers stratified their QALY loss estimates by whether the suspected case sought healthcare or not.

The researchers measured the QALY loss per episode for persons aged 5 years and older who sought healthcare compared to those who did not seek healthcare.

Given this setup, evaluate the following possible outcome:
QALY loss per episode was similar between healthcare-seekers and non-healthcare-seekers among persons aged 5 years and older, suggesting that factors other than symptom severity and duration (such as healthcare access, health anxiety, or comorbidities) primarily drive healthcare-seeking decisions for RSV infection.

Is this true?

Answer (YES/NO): NO